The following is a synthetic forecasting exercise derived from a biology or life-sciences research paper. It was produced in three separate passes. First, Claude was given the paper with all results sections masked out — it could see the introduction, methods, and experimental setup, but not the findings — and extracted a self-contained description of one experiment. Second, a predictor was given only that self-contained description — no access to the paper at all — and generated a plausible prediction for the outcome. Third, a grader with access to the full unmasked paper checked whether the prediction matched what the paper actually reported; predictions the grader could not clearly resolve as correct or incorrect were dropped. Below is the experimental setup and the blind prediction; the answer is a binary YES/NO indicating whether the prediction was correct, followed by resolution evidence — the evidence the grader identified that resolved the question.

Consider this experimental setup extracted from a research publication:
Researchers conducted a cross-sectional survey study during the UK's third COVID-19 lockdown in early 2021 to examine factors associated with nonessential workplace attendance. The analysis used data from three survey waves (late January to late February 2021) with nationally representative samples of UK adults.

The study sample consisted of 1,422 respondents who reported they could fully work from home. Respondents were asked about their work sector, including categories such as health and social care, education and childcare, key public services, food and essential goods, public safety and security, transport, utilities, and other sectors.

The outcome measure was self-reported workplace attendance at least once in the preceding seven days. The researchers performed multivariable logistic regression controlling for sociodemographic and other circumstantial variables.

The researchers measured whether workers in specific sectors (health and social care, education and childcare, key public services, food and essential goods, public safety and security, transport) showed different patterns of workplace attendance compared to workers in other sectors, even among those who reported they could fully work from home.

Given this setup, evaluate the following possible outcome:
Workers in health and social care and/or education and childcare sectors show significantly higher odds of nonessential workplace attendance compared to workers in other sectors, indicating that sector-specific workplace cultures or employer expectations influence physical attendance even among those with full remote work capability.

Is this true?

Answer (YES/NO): YES